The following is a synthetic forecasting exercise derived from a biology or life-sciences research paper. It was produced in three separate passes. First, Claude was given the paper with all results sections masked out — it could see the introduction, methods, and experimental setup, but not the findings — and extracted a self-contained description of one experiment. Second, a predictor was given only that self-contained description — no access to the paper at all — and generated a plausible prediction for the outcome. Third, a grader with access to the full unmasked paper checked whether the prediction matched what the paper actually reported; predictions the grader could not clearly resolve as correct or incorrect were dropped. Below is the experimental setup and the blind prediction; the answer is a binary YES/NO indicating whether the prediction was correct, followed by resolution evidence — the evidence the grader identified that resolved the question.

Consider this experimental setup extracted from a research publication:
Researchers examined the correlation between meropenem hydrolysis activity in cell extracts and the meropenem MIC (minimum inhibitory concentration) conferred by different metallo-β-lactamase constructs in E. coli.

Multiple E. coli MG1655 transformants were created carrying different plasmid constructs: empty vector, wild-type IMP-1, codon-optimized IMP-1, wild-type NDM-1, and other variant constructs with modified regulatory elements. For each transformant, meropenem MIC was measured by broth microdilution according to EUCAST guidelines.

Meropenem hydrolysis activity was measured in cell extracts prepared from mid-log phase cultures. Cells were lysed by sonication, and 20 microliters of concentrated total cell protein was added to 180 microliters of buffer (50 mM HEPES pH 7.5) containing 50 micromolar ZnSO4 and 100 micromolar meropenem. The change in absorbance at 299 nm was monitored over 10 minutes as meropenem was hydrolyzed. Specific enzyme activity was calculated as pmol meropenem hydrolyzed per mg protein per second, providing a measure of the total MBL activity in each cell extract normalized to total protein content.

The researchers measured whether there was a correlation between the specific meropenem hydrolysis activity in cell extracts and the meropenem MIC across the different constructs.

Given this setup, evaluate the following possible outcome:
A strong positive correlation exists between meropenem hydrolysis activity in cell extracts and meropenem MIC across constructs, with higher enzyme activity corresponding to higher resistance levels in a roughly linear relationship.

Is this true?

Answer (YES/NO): NO